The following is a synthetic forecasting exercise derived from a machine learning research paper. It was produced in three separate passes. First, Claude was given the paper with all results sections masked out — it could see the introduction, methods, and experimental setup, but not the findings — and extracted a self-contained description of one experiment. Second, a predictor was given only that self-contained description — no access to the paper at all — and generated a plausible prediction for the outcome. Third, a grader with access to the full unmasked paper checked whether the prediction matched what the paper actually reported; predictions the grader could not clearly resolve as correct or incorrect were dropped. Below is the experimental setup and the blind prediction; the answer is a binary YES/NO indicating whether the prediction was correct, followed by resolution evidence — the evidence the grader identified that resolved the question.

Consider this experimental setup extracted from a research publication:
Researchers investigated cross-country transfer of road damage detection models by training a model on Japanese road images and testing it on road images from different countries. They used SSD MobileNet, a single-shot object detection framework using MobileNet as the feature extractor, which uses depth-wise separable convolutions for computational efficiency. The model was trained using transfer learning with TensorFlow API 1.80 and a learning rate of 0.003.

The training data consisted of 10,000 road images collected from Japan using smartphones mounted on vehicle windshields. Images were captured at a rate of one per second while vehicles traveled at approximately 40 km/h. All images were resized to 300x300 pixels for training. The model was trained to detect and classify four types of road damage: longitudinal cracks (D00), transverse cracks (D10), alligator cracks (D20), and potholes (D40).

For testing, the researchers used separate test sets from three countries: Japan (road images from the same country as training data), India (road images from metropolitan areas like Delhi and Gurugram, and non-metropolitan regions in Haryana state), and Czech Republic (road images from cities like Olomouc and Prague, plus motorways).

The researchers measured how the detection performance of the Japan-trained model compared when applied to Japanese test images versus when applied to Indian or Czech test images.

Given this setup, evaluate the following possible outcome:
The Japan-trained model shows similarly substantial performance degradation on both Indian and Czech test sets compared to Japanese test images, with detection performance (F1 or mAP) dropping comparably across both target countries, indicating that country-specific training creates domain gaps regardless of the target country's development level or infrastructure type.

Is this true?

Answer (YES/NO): NO